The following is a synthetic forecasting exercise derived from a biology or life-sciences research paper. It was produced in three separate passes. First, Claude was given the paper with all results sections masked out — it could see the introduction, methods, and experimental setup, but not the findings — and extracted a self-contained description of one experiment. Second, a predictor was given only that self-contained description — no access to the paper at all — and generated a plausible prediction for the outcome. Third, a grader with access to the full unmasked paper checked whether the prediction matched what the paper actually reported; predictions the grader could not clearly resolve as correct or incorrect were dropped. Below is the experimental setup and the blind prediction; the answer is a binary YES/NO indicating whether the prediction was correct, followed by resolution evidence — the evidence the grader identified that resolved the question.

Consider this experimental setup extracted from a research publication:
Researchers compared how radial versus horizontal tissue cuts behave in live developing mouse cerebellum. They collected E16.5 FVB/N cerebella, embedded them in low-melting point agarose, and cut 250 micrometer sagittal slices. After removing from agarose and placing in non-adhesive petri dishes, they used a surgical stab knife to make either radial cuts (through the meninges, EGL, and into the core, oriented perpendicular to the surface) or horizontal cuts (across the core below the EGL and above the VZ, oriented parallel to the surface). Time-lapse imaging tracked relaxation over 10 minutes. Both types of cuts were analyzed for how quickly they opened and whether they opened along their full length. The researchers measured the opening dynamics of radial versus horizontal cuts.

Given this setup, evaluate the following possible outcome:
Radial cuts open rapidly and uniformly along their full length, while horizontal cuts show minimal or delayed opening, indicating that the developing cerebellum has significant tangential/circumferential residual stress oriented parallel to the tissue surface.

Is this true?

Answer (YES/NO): NO